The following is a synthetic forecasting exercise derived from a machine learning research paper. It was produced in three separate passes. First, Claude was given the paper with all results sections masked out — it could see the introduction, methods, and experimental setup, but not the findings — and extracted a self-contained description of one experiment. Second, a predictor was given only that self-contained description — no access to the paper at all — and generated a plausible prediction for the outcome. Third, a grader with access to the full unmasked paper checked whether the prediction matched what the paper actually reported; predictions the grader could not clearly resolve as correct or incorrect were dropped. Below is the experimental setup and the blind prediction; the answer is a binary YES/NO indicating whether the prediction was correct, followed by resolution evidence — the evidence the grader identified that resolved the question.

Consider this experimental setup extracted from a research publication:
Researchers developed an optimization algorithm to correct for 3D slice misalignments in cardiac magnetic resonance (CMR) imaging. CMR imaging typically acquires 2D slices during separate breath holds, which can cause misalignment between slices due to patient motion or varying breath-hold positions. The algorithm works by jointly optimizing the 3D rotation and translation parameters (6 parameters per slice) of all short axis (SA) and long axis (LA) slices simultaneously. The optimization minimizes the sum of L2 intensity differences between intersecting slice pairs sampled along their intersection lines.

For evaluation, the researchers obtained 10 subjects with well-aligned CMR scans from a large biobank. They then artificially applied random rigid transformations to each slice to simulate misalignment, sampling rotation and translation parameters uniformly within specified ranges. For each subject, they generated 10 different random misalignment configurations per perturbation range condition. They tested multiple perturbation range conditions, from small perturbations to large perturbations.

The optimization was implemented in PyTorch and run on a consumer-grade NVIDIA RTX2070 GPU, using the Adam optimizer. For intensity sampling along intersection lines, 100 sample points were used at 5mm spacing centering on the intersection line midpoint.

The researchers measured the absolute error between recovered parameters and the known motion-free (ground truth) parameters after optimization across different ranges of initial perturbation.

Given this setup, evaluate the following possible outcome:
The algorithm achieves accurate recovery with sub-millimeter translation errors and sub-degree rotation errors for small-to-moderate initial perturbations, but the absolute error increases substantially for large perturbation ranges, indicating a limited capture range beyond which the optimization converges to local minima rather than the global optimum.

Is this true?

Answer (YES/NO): NO